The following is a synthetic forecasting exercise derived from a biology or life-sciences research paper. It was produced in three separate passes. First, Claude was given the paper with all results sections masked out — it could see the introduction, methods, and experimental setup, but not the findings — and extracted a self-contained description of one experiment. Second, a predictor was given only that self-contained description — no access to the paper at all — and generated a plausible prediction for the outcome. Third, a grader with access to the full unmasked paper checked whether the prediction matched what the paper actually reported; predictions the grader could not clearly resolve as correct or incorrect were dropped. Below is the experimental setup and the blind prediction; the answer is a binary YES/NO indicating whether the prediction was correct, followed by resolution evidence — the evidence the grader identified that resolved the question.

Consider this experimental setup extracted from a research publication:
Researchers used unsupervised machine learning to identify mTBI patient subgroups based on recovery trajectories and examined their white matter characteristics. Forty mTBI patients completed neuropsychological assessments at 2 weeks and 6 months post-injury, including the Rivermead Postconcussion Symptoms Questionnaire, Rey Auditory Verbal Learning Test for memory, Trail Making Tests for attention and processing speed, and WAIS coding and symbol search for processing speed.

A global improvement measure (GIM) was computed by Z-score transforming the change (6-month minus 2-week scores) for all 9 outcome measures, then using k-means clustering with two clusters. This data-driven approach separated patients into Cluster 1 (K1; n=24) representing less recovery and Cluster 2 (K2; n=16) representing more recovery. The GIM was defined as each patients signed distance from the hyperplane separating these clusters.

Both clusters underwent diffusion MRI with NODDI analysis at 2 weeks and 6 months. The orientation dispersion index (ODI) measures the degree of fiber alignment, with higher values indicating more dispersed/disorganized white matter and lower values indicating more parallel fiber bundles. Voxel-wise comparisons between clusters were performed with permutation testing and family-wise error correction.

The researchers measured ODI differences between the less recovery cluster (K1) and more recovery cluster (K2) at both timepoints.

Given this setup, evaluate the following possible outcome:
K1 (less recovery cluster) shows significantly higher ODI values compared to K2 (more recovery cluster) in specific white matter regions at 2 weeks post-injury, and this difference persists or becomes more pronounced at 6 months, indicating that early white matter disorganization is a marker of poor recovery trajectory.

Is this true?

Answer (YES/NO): YES